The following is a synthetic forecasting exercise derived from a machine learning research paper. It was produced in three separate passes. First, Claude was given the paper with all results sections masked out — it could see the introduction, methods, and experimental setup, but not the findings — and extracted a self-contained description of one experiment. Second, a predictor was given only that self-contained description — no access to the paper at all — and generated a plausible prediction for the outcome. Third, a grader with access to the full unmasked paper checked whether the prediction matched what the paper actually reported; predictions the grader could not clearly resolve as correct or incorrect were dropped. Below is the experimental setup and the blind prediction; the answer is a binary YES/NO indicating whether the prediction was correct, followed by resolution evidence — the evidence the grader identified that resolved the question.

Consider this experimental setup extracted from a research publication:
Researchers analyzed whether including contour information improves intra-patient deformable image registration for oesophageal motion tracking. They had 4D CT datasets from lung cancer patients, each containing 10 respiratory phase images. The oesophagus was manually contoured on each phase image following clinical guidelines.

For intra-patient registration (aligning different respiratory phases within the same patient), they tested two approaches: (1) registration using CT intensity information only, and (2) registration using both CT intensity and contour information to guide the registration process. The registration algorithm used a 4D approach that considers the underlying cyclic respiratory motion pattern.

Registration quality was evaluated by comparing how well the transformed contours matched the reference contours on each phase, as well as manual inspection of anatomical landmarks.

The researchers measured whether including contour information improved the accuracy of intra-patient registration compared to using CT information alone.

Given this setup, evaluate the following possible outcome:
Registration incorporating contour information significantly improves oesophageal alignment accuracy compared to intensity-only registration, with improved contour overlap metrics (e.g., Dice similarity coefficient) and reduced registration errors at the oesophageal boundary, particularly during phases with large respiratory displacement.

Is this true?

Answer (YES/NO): NO